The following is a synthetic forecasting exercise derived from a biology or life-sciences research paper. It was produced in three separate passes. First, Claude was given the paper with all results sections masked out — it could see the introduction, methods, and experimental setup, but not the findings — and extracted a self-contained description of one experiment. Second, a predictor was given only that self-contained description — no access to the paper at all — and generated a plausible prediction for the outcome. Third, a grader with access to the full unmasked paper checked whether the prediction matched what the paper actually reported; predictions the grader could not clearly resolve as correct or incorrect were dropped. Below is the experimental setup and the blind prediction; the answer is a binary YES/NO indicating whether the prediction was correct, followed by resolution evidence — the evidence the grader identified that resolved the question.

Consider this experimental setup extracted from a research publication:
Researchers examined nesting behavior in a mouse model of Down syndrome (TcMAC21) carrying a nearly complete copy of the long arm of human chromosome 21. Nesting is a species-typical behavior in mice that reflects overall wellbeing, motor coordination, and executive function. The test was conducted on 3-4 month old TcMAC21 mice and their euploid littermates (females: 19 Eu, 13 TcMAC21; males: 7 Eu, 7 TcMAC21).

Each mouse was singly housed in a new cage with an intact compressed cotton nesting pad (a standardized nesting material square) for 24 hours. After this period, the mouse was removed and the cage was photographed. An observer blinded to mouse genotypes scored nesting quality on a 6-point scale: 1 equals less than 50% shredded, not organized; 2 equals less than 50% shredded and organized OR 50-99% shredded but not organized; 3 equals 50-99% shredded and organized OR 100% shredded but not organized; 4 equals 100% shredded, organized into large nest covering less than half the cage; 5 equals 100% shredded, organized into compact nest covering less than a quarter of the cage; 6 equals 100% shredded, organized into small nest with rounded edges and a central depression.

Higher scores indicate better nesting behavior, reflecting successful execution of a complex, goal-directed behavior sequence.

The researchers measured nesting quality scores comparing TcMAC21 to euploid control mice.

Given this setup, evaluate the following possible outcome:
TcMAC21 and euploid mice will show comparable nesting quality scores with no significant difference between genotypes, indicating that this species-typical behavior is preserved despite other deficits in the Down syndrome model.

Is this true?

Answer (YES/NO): YES